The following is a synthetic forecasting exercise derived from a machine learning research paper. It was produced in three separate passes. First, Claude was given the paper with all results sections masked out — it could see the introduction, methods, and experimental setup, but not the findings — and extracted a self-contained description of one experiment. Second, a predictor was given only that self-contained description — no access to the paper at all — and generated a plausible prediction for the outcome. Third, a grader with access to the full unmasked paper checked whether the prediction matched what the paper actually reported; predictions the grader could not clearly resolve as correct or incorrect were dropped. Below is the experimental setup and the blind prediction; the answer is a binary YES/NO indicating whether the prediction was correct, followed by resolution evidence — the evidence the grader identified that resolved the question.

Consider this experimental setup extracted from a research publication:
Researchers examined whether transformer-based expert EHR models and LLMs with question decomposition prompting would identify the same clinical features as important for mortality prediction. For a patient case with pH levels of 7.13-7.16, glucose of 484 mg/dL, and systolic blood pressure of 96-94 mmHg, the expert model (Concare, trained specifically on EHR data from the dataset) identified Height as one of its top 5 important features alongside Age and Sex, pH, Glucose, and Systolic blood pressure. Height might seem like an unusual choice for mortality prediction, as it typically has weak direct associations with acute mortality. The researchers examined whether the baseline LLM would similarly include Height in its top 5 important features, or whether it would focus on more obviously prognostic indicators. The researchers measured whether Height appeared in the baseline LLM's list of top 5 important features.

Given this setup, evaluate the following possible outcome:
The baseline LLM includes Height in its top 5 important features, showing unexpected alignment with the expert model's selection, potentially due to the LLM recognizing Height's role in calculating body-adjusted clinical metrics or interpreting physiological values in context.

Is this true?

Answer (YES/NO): NO